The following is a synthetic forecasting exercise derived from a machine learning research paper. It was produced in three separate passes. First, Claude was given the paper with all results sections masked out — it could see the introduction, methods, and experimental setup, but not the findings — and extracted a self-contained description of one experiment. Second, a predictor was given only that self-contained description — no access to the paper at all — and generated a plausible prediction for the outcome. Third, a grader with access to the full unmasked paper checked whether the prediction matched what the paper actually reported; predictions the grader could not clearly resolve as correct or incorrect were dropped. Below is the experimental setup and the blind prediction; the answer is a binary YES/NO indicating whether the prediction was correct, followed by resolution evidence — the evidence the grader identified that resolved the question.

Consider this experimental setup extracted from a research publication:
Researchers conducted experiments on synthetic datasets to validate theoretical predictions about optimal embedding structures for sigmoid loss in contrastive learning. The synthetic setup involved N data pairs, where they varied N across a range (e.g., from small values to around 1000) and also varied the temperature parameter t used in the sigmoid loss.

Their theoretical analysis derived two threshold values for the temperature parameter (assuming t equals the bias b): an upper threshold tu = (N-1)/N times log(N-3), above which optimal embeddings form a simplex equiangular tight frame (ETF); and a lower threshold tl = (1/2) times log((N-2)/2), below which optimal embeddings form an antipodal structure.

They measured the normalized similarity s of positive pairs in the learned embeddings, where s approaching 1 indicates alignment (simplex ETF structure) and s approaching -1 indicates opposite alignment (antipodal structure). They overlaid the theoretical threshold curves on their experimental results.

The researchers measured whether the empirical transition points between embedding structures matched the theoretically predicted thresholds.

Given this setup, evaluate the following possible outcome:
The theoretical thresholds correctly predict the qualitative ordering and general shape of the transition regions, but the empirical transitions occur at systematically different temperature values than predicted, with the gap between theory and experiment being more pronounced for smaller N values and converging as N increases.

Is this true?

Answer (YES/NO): NO